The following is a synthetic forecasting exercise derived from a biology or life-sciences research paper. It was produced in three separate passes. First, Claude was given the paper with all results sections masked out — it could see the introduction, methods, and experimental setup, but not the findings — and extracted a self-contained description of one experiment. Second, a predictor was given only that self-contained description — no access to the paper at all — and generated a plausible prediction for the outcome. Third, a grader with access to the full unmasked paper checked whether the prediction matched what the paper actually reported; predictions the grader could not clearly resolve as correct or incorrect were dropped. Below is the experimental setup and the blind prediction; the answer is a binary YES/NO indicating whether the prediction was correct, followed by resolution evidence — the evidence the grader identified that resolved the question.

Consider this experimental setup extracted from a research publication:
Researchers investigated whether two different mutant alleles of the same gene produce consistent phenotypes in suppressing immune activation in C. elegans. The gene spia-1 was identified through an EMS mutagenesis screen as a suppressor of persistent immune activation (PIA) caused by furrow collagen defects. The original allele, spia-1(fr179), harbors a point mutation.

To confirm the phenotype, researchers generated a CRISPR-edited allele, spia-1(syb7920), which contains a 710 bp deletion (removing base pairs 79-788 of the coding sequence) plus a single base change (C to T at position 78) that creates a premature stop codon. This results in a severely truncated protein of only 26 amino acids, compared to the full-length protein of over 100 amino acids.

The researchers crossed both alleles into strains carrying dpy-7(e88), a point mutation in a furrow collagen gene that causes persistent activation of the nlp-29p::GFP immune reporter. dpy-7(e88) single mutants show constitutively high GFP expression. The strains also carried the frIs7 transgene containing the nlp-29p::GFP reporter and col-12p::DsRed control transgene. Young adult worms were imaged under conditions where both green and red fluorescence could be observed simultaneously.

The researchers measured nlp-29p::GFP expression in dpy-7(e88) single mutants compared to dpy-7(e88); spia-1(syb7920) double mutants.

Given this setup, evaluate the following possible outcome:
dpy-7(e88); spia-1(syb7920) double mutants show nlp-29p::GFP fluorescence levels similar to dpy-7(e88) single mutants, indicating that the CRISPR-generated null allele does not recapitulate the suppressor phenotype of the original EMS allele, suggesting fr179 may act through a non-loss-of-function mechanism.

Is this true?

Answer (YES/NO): NO